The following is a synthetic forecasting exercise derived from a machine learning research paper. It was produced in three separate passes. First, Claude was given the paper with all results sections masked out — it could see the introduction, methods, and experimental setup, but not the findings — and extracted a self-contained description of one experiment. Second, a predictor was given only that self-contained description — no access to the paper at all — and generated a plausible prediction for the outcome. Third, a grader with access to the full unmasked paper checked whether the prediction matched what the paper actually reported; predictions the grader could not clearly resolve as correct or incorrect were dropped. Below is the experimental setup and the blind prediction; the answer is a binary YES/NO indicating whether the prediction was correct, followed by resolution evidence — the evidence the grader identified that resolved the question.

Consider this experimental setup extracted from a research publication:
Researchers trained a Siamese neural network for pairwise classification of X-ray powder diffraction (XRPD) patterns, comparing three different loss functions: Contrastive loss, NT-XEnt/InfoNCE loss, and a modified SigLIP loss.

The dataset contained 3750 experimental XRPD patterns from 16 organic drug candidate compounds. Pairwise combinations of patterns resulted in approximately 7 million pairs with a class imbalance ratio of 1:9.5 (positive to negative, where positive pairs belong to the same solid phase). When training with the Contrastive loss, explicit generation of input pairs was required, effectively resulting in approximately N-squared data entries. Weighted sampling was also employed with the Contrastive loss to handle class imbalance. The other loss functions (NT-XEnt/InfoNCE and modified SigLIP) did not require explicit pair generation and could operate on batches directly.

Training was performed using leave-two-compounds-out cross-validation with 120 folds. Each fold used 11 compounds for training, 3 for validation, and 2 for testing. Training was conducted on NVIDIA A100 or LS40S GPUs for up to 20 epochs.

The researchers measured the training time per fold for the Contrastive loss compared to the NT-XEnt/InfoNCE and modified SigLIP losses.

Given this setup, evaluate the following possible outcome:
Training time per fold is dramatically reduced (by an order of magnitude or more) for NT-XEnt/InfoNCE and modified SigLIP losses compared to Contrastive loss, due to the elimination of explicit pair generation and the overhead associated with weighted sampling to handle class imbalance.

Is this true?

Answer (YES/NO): NO